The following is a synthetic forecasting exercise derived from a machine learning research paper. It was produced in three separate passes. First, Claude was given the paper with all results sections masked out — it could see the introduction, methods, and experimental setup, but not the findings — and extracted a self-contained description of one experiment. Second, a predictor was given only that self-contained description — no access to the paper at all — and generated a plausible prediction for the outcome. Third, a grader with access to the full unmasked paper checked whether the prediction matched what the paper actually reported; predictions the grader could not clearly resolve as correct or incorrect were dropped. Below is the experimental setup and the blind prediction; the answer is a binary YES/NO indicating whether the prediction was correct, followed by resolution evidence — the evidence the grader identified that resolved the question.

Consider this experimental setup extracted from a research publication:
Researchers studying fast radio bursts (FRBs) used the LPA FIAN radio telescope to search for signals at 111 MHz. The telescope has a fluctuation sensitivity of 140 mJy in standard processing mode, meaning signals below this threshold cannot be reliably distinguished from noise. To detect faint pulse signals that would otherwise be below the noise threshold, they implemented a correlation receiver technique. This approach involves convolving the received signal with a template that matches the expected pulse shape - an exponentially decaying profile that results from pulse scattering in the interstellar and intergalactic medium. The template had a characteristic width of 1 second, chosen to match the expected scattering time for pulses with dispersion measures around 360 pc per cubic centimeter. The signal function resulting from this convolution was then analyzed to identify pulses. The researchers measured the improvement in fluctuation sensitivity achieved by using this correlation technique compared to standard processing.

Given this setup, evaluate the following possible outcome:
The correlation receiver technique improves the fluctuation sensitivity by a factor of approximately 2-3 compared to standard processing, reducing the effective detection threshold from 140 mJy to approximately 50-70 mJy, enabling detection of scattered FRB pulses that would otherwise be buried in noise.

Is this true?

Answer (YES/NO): NO